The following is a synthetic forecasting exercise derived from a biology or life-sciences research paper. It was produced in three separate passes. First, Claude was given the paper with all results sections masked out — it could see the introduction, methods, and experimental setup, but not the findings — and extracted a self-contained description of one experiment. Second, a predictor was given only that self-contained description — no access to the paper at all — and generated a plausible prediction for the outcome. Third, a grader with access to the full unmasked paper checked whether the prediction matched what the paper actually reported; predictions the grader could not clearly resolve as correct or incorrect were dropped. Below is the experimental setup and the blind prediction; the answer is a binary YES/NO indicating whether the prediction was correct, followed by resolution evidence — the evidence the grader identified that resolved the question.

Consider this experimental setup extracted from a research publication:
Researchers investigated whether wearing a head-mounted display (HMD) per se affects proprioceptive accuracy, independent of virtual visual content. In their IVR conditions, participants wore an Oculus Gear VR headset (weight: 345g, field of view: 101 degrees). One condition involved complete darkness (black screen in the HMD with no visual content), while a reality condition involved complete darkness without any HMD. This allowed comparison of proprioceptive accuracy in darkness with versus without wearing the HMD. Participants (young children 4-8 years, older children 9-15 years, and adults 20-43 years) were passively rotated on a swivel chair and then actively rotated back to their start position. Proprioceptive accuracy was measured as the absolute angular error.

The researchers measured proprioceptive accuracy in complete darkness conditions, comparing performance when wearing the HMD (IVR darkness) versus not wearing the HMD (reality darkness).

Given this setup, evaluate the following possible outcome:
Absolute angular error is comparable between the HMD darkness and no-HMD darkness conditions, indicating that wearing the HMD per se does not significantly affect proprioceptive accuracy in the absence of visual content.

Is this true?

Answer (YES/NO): YES